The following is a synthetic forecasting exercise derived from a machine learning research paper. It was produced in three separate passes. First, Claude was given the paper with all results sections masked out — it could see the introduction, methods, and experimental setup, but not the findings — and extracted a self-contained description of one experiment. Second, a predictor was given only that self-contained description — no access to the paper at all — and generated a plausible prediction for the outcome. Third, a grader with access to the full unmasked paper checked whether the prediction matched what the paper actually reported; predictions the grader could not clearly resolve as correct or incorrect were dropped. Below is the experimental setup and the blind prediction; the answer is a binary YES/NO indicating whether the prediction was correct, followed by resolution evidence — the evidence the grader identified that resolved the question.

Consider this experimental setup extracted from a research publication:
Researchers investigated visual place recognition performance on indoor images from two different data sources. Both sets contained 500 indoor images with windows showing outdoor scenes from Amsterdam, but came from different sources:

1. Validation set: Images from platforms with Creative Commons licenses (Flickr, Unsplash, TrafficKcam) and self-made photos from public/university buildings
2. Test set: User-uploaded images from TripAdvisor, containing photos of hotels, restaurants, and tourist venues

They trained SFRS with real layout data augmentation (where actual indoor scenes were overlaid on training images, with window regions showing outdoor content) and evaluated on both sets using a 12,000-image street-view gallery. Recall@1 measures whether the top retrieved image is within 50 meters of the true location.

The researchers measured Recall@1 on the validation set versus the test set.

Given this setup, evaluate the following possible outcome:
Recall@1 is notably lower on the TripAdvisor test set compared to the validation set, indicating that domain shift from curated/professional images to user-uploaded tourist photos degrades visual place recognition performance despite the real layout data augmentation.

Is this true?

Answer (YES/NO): NO